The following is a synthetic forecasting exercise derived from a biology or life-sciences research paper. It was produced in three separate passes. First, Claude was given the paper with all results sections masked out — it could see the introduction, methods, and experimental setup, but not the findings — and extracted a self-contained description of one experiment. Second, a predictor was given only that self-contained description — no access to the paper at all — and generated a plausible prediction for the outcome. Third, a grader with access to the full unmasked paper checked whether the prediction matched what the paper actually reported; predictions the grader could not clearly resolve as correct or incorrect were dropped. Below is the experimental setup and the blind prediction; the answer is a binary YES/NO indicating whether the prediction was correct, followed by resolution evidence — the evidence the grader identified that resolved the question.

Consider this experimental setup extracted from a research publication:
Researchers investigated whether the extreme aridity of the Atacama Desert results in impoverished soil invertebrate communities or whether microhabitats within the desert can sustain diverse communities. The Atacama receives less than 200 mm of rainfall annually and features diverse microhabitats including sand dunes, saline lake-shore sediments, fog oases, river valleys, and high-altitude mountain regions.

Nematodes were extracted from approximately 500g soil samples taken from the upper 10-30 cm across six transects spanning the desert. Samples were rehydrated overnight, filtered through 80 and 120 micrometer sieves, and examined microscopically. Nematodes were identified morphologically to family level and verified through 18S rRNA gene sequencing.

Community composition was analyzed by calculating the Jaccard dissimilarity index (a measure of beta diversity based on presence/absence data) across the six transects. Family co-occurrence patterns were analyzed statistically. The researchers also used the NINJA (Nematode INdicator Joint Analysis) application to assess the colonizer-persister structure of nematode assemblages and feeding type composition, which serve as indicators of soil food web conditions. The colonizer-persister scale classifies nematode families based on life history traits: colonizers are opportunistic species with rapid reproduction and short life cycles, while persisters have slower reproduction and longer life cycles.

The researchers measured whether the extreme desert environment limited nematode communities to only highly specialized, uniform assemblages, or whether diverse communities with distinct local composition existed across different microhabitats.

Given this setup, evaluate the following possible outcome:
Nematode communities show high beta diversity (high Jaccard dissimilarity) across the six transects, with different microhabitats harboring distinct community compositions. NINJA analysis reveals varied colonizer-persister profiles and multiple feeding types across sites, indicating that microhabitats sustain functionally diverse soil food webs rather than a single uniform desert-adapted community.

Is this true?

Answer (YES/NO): NO